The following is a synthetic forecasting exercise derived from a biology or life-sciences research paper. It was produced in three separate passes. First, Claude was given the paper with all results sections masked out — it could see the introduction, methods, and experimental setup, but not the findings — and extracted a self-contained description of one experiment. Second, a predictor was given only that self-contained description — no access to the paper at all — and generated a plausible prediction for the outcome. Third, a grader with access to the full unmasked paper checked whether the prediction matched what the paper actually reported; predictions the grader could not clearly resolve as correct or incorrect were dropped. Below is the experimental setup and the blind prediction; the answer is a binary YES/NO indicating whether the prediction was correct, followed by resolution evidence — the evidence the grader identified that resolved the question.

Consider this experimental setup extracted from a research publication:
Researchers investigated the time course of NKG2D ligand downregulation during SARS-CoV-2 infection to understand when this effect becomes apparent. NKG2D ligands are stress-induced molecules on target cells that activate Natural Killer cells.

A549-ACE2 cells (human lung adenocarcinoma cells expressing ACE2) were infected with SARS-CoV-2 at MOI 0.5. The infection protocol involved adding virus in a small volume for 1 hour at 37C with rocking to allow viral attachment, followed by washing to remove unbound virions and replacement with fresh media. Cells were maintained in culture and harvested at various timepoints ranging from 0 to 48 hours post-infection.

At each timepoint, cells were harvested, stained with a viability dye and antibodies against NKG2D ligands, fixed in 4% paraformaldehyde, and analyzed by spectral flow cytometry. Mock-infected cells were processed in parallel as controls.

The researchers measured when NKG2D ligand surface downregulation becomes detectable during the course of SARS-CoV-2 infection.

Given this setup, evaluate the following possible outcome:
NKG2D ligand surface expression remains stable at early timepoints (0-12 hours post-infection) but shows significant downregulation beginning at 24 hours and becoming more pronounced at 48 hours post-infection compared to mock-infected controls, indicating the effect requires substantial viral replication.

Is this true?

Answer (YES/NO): NO